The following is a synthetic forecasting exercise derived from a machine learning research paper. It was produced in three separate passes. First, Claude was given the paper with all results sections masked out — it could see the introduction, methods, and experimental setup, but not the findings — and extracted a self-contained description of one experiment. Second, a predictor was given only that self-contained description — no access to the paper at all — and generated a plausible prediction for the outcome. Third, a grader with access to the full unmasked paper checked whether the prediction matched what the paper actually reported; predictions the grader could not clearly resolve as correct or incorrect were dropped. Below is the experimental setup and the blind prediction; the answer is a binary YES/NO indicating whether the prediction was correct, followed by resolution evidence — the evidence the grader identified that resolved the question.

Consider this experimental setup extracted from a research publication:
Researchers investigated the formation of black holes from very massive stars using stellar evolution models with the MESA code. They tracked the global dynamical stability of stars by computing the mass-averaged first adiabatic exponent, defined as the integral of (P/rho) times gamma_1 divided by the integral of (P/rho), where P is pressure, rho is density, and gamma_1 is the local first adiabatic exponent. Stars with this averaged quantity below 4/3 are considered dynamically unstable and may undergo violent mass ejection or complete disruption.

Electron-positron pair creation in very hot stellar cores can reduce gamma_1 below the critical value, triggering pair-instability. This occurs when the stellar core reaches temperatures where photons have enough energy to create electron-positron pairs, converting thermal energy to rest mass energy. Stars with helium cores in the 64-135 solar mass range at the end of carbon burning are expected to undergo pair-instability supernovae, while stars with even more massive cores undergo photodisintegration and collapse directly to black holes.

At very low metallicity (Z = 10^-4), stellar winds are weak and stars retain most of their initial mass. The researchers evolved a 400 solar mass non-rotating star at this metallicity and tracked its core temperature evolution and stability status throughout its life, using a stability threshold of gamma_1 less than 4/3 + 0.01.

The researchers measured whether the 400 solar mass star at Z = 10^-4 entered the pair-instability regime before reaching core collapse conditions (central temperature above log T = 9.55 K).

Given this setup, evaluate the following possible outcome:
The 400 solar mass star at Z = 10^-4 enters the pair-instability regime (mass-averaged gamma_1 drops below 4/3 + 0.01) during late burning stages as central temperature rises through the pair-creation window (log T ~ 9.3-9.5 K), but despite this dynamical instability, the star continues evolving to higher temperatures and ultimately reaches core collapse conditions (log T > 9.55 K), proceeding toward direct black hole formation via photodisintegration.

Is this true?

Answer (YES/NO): NO